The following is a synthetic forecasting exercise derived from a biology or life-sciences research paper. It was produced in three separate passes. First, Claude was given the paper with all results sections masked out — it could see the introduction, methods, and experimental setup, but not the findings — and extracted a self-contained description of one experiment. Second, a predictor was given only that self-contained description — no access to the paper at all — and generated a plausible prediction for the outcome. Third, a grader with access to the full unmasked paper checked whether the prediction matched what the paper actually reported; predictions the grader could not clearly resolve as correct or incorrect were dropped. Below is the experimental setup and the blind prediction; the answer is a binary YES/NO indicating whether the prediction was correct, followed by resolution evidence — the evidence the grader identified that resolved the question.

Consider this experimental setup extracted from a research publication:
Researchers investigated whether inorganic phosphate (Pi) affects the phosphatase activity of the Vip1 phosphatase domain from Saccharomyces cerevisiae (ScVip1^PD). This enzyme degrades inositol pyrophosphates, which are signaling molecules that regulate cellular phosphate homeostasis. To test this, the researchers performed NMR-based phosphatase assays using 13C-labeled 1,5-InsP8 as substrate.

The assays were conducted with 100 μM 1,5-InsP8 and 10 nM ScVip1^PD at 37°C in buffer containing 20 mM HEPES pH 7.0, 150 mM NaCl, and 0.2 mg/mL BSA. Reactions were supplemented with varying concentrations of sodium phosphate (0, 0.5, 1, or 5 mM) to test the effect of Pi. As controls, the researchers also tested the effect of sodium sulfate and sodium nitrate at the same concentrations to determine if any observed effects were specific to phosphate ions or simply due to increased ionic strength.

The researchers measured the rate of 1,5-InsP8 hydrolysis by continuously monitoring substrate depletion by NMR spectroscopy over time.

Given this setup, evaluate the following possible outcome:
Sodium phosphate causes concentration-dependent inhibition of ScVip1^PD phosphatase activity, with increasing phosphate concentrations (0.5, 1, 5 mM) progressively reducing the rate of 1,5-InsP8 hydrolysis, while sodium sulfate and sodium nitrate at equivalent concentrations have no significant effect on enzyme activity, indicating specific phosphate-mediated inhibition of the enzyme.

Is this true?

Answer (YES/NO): NO